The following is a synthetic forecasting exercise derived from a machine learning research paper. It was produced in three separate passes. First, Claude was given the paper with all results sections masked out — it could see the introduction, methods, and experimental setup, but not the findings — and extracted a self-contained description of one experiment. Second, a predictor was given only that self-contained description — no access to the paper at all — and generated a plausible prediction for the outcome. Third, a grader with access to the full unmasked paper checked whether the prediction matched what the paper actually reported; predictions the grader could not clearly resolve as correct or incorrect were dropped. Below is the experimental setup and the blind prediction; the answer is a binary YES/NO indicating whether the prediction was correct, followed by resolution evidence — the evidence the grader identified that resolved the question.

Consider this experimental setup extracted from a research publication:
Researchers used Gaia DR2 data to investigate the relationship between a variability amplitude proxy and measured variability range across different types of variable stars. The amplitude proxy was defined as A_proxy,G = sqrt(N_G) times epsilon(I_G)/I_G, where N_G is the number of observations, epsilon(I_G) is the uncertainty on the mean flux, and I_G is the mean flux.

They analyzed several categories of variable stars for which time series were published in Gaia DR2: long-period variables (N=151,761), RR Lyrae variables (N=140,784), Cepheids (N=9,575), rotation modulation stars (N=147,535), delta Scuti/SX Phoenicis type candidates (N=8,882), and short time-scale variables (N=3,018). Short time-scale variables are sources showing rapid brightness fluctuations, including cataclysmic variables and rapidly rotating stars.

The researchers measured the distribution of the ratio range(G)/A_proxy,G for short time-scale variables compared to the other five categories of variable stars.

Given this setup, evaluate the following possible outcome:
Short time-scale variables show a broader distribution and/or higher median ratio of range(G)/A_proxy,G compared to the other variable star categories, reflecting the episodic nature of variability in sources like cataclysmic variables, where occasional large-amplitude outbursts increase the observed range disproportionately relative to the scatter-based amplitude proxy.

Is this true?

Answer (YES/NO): YES